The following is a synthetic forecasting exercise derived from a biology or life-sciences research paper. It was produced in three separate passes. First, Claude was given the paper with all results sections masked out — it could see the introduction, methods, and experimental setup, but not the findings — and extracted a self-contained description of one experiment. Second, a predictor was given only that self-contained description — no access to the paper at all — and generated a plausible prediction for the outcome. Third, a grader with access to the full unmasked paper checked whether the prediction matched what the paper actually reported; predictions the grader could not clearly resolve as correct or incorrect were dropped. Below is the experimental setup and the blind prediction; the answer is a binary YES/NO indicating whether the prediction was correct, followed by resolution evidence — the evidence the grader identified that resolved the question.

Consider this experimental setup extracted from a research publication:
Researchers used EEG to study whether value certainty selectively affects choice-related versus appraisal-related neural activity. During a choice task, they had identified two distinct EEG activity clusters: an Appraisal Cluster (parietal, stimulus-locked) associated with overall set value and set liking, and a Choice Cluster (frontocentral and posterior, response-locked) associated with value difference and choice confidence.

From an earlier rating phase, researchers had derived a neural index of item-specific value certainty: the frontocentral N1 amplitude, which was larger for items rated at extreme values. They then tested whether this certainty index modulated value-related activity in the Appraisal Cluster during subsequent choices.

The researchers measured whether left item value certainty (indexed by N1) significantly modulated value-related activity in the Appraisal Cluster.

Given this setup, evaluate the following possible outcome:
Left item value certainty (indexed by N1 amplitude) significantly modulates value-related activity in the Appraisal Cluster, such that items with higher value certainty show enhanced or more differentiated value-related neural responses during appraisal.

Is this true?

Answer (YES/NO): NO